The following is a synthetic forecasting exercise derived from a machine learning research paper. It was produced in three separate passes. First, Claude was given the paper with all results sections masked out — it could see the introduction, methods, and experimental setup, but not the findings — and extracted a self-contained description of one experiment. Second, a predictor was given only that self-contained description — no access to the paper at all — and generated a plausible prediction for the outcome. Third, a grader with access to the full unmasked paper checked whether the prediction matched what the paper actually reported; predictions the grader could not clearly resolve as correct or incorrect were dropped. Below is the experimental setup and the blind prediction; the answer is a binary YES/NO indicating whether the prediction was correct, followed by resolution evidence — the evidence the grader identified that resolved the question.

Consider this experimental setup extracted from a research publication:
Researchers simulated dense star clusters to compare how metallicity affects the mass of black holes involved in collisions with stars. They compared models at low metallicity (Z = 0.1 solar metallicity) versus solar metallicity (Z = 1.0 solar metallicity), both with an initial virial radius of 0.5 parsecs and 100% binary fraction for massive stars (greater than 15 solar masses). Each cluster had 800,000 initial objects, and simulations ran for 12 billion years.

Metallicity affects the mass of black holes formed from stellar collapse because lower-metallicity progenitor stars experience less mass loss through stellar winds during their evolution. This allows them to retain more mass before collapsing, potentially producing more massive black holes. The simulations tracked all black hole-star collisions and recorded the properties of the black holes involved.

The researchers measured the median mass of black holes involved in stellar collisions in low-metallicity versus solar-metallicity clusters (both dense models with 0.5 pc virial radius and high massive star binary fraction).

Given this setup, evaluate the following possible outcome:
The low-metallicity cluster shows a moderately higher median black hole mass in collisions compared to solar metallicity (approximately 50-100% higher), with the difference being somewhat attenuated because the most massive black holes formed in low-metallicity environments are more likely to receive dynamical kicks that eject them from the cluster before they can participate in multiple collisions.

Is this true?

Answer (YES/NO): NO